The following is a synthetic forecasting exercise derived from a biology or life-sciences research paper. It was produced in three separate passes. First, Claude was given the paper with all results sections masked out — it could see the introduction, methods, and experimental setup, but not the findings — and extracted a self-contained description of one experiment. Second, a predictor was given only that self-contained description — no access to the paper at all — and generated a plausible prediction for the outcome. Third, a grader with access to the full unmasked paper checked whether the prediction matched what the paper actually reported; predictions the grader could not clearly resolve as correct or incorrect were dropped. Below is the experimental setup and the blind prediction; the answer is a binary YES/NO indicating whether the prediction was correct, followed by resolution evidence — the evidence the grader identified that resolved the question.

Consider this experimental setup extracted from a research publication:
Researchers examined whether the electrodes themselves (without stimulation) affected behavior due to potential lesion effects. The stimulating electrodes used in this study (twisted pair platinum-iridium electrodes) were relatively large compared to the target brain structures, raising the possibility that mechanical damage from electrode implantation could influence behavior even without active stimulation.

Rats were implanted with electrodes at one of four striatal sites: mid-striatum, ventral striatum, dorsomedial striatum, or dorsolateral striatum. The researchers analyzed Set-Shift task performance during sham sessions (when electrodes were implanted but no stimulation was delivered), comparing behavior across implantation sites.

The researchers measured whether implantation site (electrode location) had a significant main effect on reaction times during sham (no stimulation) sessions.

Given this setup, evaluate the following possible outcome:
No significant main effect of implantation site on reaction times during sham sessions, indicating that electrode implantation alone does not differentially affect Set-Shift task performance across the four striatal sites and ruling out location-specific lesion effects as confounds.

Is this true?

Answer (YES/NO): YES